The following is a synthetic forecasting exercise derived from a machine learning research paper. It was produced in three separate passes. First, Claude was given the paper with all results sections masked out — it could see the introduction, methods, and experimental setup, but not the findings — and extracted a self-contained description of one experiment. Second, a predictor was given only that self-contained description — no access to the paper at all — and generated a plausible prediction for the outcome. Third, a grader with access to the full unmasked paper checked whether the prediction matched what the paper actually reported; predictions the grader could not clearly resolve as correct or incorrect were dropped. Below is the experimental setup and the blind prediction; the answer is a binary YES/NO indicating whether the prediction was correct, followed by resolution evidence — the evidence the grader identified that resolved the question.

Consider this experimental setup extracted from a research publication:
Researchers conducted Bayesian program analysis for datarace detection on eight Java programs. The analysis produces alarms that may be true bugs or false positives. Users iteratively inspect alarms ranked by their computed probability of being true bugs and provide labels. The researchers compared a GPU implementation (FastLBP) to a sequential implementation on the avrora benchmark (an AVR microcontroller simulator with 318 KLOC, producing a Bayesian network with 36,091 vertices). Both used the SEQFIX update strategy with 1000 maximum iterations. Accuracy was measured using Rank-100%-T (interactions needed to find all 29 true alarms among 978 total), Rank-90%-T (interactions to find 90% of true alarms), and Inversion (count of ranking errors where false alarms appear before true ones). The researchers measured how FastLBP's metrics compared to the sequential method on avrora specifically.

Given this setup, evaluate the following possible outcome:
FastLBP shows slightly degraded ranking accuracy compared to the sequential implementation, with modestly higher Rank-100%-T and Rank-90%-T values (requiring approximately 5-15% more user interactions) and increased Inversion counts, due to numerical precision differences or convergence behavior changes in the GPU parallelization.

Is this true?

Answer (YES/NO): NO